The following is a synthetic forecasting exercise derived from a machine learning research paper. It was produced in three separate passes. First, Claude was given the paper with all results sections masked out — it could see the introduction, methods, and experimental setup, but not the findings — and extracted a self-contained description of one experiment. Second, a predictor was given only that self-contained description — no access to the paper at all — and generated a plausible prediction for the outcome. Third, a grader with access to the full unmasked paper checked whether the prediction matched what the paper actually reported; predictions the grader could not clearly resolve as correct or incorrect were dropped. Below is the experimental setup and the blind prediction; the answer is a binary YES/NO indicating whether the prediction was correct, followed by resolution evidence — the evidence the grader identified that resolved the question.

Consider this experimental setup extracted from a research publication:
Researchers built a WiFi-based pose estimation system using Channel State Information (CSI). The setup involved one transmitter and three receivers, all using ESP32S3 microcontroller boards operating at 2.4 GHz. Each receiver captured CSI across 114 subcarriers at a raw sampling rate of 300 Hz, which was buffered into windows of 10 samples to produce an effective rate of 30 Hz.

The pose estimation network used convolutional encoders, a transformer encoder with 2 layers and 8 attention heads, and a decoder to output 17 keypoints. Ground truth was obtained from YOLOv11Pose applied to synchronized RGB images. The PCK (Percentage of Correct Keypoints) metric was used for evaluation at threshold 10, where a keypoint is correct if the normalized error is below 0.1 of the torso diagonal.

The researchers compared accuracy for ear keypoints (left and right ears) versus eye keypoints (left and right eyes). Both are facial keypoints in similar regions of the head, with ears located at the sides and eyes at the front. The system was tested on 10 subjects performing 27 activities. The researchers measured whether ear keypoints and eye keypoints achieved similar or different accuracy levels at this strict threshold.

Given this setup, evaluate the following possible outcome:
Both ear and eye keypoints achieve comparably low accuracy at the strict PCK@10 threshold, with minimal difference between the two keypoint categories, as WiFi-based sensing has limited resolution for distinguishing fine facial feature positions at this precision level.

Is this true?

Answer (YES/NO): NO